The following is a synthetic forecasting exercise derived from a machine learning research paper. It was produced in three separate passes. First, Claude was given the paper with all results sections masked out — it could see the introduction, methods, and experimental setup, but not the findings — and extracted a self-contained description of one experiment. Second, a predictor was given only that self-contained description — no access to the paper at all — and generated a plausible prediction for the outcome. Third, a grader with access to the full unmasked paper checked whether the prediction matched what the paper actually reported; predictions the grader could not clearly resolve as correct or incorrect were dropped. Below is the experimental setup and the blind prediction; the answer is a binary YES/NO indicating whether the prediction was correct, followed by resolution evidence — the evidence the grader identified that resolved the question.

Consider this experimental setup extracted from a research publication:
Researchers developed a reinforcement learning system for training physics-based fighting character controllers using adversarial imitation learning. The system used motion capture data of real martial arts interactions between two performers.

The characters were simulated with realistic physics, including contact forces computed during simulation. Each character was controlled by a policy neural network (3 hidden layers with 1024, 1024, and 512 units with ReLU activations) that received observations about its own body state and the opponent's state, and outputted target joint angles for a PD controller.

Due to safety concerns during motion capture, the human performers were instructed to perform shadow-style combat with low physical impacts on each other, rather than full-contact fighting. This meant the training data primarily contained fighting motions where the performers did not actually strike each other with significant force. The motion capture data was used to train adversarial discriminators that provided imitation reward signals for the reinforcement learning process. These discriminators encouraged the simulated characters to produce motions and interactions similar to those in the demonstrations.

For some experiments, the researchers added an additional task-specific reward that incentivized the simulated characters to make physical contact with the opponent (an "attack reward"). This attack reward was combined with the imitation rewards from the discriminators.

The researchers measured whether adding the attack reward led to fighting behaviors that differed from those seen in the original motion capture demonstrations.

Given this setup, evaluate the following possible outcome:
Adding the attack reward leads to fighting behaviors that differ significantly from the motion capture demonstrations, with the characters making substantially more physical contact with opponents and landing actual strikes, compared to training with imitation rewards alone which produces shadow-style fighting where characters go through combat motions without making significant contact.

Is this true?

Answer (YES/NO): YES